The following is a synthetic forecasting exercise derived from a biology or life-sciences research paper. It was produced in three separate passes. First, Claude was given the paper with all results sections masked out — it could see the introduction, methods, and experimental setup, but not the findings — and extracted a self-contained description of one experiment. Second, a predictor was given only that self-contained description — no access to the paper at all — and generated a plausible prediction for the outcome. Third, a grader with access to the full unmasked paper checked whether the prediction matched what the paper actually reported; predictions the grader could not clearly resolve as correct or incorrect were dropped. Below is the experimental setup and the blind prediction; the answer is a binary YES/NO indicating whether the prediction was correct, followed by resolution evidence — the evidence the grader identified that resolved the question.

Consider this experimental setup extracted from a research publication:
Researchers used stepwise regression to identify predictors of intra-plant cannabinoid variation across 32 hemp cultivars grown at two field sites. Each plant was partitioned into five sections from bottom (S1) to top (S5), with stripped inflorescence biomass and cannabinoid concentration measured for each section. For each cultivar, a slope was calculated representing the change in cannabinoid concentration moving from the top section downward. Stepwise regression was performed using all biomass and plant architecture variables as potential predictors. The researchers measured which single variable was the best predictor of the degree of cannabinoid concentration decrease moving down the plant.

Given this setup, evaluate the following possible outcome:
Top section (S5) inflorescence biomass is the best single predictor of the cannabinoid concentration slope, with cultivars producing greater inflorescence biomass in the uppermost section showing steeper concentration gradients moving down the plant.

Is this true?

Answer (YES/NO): NO